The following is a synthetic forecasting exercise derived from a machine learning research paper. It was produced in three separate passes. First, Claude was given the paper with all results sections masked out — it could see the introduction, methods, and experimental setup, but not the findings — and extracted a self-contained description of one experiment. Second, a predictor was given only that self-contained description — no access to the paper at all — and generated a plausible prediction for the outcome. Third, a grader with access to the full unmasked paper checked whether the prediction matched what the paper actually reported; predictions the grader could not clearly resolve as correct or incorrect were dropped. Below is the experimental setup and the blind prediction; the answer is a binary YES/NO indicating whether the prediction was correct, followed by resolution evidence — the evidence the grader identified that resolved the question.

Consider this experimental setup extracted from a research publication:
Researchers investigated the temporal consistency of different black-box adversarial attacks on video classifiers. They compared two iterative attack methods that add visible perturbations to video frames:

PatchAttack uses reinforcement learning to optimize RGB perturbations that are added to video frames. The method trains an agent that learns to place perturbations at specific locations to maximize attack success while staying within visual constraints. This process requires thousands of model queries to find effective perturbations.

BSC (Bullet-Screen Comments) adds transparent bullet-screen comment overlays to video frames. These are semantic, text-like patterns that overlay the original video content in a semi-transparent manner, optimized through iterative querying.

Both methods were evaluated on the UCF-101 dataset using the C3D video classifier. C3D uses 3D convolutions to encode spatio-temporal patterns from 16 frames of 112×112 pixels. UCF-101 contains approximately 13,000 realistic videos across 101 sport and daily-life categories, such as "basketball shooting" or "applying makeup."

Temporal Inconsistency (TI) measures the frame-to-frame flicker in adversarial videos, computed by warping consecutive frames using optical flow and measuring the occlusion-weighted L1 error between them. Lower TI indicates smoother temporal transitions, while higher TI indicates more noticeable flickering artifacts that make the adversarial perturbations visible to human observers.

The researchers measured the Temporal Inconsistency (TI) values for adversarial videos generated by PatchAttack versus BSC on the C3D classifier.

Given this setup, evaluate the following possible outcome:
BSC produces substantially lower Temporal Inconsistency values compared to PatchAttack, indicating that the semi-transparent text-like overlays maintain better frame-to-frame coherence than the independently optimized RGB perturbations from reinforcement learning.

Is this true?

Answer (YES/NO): YES